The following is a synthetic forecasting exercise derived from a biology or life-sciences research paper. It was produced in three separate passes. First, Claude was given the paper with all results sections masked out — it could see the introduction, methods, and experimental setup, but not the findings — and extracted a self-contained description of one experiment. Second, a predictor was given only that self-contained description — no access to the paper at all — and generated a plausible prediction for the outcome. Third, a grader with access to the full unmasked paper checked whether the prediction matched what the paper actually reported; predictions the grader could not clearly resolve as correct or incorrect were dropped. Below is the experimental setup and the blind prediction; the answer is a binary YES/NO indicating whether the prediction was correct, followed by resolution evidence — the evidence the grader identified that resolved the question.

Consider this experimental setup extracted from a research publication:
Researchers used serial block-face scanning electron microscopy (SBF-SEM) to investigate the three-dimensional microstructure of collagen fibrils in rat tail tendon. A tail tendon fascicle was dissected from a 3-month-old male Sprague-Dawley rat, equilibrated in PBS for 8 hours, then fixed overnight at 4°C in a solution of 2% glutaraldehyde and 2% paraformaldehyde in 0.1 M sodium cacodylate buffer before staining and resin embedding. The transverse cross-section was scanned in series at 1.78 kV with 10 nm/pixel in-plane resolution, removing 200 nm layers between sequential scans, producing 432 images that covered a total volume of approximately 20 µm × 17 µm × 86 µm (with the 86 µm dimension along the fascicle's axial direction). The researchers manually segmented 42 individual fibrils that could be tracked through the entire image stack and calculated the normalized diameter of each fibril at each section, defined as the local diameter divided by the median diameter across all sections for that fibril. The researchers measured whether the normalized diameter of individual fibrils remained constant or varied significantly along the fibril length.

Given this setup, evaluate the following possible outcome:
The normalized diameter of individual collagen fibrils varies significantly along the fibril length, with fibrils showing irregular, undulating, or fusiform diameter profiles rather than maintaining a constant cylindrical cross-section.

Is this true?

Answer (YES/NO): NO